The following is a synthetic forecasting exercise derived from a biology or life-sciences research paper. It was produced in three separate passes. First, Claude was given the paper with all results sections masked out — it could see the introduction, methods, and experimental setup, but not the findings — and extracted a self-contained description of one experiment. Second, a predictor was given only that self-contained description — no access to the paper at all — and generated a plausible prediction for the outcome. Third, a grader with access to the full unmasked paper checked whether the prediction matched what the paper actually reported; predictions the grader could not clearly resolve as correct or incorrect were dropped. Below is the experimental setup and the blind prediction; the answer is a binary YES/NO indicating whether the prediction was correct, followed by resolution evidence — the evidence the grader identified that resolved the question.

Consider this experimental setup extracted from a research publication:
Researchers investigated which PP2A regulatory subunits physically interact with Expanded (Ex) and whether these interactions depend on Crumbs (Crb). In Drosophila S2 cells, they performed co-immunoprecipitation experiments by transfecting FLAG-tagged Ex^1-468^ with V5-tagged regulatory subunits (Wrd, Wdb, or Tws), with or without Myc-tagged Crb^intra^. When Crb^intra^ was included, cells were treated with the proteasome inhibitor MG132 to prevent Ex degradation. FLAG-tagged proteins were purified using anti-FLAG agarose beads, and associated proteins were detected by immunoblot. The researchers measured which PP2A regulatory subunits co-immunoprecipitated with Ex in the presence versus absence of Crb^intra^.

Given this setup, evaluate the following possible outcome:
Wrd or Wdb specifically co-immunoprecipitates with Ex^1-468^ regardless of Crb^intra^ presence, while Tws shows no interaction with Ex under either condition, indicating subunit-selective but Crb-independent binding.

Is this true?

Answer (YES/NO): NO